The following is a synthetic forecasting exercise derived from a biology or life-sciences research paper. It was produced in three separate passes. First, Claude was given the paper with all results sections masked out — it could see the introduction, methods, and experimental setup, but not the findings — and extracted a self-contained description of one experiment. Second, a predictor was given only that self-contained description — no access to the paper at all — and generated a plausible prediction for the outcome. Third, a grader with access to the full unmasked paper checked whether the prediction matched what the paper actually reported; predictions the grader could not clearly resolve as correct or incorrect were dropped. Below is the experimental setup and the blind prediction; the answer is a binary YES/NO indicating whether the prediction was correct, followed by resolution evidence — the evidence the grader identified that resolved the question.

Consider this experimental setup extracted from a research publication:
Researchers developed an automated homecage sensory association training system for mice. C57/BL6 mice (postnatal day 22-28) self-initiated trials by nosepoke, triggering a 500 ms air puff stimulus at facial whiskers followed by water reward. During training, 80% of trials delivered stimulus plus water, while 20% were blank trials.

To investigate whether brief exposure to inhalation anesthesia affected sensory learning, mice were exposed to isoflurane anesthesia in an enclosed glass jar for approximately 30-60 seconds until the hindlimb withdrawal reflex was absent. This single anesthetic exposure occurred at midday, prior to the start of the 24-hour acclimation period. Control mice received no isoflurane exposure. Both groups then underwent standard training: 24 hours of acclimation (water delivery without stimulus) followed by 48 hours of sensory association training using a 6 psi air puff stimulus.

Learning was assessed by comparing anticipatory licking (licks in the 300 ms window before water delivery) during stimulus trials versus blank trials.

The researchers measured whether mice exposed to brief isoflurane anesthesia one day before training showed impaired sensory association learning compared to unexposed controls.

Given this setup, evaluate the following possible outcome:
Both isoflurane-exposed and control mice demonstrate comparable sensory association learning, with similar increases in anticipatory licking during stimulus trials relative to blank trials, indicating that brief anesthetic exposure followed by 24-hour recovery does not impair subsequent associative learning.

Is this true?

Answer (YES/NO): NO